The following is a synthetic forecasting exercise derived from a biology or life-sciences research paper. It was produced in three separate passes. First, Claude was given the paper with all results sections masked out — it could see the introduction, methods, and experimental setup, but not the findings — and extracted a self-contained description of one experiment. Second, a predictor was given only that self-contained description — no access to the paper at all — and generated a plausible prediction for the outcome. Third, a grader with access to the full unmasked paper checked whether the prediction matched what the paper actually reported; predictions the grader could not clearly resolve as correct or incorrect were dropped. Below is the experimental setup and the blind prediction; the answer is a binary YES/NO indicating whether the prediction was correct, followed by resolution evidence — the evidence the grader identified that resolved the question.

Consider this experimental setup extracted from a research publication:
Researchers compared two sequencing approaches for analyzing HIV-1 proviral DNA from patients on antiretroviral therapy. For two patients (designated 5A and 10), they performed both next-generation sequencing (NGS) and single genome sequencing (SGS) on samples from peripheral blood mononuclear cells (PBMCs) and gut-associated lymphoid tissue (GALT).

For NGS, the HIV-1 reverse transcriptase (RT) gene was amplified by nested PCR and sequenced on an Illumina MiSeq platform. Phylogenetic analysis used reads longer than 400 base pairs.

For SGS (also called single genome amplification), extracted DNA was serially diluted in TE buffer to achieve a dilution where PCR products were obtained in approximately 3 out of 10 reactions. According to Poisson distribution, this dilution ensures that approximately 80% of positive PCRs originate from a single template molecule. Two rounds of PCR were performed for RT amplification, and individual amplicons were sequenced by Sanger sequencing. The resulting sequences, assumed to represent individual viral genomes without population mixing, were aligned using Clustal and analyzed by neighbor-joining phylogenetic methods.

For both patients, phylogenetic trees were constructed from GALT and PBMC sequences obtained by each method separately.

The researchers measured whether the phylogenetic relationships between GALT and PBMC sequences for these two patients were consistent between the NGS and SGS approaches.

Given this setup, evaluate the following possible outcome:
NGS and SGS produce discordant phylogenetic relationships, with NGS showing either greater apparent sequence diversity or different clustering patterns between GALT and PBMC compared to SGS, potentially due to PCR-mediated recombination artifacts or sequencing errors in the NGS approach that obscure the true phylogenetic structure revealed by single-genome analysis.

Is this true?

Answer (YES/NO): NO